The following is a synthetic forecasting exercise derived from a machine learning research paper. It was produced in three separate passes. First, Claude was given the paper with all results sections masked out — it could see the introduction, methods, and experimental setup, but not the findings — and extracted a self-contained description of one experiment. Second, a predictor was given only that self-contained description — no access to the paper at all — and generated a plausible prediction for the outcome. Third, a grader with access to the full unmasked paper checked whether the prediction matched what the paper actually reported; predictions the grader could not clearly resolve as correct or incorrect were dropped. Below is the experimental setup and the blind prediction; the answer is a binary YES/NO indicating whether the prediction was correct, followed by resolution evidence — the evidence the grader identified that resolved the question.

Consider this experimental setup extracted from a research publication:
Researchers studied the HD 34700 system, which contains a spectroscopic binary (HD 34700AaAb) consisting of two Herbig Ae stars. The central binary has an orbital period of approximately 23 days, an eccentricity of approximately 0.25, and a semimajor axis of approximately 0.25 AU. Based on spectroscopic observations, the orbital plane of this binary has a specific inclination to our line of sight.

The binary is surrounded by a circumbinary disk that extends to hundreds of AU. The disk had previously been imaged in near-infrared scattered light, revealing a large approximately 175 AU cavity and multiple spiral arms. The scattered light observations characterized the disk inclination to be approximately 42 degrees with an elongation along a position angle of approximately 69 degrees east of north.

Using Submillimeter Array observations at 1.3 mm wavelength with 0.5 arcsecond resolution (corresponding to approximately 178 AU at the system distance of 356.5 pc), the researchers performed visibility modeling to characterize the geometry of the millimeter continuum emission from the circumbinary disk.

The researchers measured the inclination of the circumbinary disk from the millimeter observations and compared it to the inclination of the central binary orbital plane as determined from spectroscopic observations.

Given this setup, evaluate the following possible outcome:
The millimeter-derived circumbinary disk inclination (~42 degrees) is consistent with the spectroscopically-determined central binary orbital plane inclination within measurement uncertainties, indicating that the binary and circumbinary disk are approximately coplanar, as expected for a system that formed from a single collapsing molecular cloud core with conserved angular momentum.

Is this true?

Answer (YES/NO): NO